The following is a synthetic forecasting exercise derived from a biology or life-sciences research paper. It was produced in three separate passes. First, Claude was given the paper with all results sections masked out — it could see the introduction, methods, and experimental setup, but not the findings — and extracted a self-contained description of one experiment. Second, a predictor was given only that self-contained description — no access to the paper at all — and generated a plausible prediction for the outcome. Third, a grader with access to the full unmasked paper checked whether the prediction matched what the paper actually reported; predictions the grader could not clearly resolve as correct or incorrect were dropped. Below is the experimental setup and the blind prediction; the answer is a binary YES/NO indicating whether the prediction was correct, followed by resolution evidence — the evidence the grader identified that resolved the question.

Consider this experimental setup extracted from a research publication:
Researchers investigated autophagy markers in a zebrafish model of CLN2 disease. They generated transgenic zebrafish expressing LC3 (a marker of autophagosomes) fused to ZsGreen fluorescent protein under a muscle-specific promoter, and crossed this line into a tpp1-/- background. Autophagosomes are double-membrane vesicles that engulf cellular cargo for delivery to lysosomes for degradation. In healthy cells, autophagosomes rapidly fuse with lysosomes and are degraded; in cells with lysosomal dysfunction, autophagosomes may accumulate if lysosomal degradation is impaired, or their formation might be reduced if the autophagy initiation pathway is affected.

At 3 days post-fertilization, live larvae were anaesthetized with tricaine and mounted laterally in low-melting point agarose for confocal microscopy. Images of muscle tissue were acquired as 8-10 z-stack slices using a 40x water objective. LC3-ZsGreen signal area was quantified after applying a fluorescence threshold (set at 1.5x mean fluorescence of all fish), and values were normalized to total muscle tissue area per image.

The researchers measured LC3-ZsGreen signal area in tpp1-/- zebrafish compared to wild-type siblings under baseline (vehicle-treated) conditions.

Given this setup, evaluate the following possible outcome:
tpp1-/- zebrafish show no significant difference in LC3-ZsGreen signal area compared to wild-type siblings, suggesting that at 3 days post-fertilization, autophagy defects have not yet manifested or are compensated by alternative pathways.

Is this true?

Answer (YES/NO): YES